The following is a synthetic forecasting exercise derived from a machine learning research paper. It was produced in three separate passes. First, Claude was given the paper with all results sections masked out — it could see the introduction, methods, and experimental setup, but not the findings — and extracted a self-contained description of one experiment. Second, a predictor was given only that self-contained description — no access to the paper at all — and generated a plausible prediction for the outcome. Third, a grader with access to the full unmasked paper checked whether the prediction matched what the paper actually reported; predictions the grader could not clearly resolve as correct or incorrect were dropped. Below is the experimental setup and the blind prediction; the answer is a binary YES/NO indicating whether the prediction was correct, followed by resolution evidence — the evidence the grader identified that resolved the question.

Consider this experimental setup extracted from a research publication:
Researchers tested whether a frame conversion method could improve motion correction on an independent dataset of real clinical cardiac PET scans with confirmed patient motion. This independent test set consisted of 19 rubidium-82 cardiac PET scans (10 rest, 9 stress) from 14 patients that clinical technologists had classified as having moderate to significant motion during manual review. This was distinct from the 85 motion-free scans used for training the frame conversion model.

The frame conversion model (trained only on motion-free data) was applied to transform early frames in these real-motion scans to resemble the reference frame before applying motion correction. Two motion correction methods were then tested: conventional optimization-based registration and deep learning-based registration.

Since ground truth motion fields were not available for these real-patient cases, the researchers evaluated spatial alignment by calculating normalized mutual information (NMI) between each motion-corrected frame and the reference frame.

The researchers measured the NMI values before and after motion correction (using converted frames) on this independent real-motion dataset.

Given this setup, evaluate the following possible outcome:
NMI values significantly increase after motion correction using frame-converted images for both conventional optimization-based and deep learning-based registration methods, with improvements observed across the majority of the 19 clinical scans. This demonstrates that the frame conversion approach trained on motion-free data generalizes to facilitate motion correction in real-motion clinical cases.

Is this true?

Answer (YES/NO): YES